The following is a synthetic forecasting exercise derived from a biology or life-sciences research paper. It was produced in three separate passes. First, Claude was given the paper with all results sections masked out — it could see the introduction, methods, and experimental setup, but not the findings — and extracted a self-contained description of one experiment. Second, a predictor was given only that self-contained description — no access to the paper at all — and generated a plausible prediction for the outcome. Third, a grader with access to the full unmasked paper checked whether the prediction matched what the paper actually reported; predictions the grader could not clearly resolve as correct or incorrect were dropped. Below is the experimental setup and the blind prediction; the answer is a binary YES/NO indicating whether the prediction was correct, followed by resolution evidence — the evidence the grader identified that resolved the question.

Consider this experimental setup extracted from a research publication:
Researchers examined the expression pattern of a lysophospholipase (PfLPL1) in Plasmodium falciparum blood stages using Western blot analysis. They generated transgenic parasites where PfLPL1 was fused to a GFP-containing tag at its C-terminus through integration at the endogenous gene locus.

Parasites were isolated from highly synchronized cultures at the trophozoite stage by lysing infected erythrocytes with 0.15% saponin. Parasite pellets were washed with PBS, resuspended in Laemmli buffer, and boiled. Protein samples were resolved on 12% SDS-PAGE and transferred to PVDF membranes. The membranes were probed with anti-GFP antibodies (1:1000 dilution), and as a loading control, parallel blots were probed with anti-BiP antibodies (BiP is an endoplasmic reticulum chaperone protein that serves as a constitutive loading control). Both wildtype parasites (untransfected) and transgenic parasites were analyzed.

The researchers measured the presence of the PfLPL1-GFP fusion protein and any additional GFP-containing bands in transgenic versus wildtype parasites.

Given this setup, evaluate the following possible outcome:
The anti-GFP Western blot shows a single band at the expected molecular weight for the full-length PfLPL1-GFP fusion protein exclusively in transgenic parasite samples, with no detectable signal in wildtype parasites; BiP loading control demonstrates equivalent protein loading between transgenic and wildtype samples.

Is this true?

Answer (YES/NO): NO